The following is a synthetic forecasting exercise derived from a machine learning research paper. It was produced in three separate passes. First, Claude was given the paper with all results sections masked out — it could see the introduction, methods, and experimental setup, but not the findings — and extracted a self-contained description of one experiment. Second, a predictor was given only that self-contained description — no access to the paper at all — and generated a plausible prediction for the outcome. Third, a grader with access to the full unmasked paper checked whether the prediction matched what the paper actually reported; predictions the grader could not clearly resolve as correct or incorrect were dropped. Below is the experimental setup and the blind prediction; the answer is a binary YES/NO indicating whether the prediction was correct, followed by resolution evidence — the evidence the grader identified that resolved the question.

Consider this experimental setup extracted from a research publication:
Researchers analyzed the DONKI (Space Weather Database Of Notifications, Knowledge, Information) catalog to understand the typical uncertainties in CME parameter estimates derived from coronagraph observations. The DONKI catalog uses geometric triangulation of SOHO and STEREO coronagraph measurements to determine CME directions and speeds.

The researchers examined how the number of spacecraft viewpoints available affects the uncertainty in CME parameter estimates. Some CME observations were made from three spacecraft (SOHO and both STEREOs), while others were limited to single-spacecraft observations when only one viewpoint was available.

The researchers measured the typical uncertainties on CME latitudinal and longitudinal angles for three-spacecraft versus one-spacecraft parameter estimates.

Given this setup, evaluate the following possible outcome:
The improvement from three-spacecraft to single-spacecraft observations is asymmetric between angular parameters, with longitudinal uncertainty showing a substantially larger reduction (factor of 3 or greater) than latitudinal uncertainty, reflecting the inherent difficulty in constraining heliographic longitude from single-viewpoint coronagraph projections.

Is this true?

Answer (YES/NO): NO